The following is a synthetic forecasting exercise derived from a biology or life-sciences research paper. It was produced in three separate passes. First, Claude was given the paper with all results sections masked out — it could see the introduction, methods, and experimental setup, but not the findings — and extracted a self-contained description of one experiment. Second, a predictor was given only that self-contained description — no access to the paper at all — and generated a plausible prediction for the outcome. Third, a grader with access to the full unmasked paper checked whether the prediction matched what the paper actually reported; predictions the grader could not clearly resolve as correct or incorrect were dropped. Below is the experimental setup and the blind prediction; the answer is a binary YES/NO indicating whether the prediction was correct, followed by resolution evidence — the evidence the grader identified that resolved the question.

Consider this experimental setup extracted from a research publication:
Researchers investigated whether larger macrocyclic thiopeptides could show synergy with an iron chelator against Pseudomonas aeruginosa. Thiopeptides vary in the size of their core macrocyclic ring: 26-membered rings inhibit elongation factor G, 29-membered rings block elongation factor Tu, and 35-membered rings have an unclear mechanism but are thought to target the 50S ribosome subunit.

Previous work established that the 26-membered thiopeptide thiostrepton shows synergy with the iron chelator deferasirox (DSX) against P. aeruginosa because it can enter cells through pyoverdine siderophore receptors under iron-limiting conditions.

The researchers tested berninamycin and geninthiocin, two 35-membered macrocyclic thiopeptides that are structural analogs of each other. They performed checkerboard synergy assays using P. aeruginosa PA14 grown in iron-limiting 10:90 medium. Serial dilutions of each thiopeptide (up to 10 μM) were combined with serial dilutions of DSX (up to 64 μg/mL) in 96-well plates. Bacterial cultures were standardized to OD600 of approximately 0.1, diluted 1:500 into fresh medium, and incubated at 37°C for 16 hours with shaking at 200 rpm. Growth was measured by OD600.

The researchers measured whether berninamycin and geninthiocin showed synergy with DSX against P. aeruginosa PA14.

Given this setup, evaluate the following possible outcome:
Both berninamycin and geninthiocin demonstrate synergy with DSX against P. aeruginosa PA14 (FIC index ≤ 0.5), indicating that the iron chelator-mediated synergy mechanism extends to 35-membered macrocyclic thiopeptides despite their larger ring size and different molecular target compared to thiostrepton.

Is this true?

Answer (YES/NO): NO